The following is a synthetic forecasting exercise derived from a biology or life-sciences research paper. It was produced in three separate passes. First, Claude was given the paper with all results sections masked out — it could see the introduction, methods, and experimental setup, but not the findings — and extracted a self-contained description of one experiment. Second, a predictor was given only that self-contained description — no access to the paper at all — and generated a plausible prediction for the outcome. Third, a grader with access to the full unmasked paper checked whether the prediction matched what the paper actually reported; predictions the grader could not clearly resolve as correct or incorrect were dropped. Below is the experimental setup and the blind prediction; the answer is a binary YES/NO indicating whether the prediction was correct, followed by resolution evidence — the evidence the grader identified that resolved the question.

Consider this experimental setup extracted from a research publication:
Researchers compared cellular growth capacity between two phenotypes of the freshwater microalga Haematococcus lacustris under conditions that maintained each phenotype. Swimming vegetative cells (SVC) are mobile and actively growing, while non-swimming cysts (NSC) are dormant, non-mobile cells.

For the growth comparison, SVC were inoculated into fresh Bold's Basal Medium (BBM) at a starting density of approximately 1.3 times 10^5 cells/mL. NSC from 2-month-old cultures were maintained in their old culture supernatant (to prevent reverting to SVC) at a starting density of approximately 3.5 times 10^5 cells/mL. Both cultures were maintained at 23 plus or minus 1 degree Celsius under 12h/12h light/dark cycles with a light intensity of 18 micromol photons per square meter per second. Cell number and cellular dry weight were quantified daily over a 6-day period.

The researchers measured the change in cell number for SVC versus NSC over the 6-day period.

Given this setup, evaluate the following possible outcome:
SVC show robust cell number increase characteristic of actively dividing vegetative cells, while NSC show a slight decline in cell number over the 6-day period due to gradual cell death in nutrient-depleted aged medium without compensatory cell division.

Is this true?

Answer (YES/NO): NO